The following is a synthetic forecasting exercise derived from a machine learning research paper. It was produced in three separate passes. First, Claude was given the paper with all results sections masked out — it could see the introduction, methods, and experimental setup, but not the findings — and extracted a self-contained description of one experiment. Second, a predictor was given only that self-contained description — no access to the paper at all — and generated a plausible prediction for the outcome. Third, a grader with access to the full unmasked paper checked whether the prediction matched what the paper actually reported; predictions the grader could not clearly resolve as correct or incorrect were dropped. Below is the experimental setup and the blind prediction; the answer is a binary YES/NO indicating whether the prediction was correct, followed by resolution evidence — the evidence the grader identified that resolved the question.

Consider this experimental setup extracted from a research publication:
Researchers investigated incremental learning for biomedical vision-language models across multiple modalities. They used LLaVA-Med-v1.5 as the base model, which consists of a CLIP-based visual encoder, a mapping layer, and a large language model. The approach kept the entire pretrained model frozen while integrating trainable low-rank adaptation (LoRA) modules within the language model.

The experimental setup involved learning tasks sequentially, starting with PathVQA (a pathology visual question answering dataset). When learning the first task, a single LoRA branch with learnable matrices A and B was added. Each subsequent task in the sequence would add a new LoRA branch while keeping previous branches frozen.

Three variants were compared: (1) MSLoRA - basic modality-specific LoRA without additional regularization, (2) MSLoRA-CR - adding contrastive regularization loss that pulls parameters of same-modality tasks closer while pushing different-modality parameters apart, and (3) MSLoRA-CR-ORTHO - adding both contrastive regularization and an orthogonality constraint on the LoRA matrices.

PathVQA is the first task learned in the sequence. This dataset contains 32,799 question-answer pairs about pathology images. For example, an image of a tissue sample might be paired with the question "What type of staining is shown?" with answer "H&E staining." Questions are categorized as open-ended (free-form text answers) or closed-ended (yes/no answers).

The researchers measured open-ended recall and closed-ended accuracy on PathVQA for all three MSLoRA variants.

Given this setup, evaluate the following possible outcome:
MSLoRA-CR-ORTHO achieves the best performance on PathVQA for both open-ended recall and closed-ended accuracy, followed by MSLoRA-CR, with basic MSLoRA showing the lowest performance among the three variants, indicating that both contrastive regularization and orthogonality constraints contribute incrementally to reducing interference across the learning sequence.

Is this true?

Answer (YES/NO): NO